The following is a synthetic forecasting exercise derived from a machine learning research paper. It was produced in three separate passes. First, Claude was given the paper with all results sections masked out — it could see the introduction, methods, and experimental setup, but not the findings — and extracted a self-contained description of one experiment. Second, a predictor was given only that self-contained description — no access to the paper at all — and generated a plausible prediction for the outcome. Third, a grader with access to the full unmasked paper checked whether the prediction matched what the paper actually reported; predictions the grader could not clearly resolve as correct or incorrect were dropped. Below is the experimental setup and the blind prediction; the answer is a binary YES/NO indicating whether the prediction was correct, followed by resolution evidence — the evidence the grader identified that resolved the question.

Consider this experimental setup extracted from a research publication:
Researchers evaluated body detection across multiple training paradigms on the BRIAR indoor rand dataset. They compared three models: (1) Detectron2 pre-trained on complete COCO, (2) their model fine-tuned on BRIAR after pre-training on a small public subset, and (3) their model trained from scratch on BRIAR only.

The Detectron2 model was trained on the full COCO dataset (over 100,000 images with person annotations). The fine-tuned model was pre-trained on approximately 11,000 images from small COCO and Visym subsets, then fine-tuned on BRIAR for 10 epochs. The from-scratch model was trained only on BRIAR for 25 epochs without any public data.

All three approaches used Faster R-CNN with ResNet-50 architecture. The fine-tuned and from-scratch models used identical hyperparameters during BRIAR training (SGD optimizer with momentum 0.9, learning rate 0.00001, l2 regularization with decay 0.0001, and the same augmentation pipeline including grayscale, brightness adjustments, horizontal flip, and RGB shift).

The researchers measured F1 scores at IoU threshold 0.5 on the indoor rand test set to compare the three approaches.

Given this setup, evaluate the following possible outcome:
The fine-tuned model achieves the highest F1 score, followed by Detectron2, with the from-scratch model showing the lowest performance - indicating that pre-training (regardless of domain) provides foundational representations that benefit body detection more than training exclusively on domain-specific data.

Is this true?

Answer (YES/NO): NO